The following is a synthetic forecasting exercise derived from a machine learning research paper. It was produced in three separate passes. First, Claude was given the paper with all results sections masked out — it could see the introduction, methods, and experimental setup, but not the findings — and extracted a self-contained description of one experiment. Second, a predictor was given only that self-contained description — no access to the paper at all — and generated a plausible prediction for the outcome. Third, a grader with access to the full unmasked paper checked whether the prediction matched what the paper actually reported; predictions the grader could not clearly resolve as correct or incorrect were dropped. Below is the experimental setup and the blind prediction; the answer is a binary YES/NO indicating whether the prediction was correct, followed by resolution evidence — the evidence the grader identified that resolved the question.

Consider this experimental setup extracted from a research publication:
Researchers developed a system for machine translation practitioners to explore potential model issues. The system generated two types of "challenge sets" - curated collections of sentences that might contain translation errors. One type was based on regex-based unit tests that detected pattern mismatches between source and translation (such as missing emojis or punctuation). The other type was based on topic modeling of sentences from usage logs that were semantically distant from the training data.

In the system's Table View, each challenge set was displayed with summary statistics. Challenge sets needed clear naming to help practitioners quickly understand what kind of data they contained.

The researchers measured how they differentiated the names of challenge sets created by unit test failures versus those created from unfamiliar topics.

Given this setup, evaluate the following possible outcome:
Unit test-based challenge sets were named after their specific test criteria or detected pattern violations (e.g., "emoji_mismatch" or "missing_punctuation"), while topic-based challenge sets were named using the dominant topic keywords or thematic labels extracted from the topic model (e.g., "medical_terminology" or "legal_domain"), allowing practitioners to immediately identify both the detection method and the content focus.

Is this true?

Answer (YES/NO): NO